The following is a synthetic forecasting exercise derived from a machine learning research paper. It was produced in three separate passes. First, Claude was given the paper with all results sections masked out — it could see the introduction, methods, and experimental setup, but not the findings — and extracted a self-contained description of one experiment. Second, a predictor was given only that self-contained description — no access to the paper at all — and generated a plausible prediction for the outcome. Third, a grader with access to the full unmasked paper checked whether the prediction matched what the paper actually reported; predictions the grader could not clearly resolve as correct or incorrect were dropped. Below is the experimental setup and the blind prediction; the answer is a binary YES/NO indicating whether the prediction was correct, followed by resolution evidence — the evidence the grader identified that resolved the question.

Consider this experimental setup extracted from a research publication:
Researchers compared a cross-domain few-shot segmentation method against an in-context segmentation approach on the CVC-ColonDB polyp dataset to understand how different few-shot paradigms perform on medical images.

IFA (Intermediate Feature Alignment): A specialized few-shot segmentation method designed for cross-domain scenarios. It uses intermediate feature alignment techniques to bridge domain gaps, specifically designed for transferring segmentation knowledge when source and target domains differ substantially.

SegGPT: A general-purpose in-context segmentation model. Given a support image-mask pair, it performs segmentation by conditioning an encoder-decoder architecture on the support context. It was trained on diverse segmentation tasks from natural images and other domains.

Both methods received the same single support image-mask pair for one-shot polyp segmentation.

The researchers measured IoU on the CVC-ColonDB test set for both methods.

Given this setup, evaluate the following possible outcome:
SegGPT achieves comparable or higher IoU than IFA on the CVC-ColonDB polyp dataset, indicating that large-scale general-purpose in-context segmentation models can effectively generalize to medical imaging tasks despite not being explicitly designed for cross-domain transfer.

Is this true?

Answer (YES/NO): YES